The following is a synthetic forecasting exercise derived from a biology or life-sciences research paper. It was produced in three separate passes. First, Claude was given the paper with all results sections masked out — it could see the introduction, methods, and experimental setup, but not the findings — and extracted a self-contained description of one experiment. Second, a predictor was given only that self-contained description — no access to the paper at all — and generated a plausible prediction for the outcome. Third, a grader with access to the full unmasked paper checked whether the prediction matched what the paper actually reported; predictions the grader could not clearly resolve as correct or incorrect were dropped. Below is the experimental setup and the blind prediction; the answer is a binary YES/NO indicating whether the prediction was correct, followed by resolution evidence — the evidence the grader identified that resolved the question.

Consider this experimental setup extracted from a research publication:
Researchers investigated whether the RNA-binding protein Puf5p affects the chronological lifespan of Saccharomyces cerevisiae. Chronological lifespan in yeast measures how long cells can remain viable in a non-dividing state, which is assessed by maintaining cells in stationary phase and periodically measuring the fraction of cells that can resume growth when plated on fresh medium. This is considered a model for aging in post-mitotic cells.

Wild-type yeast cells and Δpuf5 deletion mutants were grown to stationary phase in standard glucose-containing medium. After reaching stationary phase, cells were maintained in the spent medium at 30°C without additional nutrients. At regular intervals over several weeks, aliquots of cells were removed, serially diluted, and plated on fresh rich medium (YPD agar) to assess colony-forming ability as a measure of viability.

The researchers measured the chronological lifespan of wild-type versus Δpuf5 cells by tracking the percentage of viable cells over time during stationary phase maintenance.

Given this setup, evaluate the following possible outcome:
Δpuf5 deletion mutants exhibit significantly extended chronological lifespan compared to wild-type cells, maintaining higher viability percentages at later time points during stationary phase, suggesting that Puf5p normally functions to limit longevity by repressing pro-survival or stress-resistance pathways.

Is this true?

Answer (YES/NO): NO